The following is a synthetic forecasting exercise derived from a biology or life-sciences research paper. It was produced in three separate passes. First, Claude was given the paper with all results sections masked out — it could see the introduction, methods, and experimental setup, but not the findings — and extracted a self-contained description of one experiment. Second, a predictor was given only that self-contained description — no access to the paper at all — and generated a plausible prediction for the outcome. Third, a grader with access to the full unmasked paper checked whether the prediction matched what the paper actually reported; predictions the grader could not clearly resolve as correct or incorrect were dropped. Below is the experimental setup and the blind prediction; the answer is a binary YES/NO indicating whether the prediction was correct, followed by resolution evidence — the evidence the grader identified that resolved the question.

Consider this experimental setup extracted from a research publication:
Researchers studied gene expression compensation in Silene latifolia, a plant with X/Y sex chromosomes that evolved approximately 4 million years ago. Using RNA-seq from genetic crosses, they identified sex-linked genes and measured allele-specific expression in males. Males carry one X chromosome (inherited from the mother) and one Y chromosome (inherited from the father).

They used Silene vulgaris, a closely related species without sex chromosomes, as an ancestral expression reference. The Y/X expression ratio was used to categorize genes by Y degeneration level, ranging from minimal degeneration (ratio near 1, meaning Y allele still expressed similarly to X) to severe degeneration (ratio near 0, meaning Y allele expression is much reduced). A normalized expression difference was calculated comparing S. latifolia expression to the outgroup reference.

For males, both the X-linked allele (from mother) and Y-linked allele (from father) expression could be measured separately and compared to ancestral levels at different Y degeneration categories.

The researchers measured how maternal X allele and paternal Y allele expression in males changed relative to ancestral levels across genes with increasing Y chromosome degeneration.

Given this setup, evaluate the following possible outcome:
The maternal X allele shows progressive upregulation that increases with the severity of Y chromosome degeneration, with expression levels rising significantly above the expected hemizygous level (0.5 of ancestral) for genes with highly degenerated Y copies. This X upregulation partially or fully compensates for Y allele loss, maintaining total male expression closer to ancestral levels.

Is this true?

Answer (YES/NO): YES